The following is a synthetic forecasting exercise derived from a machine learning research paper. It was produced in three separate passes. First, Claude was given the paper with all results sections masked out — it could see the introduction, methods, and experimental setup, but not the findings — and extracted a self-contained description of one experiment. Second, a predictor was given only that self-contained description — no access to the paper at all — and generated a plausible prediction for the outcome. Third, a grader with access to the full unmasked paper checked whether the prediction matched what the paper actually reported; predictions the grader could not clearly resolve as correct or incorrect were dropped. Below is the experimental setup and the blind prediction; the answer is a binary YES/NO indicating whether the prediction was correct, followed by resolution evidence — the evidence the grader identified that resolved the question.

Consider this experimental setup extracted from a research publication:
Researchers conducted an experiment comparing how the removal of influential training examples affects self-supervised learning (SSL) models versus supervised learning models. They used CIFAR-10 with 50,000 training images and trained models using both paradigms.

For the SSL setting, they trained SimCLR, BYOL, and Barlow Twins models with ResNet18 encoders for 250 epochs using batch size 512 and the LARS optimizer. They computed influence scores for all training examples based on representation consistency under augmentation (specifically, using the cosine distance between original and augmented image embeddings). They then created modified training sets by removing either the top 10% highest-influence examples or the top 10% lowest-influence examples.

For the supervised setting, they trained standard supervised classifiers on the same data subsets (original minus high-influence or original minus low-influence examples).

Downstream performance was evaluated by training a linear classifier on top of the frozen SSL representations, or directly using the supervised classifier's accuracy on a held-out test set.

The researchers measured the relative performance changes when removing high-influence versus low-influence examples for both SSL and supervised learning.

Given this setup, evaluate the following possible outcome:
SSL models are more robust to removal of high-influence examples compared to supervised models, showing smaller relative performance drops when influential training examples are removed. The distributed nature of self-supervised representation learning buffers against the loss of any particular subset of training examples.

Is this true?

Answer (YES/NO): NO